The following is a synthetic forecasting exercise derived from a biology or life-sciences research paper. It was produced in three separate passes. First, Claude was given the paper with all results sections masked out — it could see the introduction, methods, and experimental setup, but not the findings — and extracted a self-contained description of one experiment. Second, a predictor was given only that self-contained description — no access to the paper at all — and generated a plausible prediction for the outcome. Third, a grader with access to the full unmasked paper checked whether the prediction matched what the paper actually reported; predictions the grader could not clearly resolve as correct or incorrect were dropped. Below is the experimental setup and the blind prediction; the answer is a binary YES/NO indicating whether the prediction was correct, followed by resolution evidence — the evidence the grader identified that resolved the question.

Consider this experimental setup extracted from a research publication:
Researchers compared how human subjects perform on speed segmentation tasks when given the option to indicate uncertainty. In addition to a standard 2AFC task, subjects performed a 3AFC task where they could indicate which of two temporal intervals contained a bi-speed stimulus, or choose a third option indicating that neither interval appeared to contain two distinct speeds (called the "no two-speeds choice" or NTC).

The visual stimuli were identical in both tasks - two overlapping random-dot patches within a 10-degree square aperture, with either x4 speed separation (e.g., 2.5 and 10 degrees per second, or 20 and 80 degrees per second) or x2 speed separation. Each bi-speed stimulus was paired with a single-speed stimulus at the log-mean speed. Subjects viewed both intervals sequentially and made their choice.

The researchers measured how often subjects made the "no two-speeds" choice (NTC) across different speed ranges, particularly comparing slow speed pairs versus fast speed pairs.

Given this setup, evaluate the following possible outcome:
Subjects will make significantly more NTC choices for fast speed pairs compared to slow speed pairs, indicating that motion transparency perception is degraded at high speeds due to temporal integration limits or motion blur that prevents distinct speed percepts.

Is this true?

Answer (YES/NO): YES